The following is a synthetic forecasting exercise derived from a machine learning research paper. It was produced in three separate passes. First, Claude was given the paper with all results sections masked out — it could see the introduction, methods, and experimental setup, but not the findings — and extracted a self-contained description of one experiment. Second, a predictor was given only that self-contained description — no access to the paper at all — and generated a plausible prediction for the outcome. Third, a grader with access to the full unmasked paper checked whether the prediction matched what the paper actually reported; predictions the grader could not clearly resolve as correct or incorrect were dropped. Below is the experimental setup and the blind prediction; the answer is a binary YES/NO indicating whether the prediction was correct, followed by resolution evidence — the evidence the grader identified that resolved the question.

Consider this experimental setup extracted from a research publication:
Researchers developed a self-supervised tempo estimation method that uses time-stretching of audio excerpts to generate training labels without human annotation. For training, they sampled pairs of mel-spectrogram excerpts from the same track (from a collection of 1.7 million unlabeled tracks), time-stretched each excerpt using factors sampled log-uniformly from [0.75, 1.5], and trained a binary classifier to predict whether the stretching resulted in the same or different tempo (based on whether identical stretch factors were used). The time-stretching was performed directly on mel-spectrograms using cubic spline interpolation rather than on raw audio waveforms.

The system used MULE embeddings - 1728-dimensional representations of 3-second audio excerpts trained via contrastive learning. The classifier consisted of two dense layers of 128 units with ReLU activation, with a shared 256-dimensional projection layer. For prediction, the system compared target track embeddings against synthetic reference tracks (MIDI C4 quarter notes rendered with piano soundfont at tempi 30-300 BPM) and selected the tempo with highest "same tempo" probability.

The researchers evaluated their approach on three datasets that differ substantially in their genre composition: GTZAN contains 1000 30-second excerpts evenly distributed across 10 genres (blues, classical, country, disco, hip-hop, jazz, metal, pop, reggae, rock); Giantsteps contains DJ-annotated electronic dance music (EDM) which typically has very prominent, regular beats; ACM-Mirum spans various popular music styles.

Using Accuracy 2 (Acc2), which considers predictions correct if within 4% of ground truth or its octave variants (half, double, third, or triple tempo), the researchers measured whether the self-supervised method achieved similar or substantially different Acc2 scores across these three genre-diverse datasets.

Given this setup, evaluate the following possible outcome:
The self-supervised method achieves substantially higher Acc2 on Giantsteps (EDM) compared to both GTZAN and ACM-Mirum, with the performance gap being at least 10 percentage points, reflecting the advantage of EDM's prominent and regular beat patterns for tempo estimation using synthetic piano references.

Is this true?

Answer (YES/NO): NO